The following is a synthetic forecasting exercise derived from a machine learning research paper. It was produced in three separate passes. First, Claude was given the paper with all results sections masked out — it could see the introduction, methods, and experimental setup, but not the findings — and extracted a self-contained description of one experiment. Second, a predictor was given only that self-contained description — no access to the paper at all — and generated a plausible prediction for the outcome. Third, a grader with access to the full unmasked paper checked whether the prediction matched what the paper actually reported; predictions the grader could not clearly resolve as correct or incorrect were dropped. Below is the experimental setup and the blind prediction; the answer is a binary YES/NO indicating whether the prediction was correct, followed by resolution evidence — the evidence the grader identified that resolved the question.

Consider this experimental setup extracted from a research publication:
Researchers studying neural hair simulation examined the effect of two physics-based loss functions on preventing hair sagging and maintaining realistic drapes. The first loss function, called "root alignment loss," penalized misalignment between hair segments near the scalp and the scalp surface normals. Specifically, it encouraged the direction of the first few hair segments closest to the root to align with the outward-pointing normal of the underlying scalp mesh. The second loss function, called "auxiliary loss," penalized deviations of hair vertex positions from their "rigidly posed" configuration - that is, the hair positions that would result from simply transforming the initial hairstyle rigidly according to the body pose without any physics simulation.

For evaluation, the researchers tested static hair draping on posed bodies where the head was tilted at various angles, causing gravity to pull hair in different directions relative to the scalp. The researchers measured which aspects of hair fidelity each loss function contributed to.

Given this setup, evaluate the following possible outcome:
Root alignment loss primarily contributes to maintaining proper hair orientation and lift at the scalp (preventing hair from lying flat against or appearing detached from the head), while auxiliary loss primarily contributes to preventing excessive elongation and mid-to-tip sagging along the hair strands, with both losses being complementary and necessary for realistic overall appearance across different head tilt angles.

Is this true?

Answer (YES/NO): NO